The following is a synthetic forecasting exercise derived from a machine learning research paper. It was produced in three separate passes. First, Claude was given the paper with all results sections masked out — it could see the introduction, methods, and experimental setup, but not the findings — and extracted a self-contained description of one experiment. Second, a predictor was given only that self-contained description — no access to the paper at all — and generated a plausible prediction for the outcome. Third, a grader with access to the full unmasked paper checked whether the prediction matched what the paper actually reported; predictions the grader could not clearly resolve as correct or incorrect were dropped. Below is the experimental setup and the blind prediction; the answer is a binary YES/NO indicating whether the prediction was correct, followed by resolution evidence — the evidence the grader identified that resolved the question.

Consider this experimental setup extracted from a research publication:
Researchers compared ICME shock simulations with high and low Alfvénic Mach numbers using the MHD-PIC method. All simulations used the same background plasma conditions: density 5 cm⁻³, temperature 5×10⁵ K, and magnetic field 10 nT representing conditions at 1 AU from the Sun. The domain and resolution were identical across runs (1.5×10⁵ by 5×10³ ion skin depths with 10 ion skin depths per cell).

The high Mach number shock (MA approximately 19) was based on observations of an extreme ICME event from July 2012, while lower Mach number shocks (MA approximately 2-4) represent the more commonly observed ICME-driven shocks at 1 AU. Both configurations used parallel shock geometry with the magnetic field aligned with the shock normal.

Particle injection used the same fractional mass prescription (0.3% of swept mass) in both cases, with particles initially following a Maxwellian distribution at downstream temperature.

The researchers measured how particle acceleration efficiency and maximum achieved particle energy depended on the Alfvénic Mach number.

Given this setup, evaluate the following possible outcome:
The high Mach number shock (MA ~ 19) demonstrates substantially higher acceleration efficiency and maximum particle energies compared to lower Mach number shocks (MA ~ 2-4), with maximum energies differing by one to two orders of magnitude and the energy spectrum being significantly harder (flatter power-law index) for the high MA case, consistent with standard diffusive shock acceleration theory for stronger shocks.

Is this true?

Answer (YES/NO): NO